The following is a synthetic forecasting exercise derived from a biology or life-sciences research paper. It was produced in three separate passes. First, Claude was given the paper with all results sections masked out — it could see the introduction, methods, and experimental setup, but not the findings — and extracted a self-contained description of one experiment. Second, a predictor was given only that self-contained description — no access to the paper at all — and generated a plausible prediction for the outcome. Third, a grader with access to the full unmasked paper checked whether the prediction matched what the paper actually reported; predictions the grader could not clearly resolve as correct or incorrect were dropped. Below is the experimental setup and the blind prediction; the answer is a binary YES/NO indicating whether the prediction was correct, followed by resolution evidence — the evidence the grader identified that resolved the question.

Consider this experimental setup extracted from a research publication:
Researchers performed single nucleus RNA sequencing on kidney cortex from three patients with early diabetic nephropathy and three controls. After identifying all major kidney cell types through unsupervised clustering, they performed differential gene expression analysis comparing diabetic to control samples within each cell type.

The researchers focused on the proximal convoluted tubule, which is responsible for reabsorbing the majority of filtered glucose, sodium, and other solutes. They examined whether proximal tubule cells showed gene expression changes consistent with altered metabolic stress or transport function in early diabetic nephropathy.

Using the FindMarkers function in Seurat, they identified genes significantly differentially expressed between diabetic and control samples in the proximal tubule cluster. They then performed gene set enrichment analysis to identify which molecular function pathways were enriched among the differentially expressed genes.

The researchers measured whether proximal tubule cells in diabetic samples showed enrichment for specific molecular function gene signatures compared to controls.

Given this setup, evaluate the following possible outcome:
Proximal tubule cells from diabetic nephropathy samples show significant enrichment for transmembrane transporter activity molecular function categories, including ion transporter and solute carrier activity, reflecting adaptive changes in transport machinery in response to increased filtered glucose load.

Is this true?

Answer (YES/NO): NO